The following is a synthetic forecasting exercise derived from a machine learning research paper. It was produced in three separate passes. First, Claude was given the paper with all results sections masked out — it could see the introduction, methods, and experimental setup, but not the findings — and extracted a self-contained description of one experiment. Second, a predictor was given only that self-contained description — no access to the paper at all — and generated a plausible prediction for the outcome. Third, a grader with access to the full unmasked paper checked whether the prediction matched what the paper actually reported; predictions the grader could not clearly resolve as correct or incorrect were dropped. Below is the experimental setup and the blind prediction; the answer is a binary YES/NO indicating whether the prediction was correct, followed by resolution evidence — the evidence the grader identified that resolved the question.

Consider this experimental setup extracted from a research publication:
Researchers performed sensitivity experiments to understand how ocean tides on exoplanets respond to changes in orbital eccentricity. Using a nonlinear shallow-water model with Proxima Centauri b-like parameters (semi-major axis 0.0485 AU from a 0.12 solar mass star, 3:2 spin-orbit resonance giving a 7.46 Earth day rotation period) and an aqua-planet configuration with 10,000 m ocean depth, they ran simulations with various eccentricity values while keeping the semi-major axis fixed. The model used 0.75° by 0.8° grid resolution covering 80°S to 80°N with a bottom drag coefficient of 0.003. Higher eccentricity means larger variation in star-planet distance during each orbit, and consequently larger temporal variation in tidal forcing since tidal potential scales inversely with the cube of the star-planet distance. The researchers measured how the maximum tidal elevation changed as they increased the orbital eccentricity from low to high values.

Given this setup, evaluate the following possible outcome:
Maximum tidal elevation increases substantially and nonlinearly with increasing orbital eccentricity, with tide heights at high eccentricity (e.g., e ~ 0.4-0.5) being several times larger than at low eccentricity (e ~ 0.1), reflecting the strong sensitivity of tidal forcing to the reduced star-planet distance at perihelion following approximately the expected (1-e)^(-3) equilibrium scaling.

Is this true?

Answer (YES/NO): YES